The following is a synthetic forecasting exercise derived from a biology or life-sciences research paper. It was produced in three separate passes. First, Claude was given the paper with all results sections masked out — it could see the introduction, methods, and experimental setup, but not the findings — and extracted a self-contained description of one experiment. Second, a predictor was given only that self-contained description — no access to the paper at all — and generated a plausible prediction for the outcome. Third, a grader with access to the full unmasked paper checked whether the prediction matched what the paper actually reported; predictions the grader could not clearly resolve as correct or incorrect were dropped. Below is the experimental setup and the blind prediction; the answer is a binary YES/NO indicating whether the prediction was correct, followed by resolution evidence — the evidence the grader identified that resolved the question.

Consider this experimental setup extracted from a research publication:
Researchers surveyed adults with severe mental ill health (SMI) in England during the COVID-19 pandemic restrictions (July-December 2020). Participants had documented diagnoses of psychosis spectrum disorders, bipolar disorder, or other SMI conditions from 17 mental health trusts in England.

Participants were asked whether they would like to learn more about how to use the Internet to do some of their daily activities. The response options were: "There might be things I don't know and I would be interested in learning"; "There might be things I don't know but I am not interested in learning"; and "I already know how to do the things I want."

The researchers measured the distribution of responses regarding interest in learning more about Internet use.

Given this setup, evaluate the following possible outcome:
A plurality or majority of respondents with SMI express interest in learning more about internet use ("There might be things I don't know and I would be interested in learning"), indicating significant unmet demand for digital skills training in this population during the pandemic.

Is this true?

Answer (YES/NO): NO